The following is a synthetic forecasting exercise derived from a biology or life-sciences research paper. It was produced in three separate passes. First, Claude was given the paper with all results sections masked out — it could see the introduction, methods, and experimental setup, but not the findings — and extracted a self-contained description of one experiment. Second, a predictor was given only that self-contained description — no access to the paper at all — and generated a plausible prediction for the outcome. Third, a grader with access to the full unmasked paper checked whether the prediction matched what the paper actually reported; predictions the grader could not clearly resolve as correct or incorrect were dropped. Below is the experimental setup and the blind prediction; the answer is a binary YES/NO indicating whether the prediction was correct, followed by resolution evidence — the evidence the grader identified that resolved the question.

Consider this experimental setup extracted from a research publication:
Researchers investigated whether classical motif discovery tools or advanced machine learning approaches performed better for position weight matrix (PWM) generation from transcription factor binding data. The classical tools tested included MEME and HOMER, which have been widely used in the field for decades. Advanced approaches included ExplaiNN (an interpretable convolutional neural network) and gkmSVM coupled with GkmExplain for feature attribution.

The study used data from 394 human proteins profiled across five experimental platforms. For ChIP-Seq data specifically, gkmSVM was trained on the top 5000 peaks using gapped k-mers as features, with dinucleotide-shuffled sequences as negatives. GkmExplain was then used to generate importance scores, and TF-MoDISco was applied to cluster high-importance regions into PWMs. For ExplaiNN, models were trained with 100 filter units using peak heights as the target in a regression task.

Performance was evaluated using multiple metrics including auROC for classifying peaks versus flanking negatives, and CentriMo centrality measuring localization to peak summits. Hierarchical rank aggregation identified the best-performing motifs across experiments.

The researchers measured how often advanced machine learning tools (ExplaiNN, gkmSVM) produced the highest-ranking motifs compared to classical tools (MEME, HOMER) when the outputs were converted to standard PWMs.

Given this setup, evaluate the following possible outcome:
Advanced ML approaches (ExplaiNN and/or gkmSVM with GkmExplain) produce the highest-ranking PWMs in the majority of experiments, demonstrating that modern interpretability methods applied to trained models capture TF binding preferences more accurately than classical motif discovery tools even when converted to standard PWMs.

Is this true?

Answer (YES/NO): NO